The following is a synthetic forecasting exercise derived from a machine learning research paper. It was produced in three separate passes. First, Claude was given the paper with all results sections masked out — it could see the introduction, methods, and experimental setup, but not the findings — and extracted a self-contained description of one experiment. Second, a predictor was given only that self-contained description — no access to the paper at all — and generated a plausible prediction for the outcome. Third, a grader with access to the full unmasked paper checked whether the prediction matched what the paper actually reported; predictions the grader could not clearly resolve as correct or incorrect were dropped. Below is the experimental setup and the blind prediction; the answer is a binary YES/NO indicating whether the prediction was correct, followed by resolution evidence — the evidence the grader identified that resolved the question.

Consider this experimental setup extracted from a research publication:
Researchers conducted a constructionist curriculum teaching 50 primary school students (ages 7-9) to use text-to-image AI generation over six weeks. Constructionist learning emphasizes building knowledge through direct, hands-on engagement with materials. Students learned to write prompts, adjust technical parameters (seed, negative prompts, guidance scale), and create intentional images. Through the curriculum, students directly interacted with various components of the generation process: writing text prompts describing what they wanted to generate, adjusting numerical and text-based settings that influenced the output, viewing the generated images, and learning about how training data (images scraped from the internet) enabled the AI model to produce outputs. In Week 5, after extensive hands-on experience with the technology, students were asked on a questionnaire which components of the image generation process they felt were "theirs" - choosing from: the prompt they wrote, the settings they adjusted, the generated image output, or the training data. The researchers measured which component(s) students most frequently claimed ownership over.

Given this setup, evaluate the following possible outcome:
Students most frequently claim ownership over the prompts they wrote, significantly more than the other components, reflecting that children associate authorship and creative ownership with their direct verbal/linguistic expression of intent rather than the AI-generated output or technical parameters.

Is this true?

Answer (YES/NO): NO